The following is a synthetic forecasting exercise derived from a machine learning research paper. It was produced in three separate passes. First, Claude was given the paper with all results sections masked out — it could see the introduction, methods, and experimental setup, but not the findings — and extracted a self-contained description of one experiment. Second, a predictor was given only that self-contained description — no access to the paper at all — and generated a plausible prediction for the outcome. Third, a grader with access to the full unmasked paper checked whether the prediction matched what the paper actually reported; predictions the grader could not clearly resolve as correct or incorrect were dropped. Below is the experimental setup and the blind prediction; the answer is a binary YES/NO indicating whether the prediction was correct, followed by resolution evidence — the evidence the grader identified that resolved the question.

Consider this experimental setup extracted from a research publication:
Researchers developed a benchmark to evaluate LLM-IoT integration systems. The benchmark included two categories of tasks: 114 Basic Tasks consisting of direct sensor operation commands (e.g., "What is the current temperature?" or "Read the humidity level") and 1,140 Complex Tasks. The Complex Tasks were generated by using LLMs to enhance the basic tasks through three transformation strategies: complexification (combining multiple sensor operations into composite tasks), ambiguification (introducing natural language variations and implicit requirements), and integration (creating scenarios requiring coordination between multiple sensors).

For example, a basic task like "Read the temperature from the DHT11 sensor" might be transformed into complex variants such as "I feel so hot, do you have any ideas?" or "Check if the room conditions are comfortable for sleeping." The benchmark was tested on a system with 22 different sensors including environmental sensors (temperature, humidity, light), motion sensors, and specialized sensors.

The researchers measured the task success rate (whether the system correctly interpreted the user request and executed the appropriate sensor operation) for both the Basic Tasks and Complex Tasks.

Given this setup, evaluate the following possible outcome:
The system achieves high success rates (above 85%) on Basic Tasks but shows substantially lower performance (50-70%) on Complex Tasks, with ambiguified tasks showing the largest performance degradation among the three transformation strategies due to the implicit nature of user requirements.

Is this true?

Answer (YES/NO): NO